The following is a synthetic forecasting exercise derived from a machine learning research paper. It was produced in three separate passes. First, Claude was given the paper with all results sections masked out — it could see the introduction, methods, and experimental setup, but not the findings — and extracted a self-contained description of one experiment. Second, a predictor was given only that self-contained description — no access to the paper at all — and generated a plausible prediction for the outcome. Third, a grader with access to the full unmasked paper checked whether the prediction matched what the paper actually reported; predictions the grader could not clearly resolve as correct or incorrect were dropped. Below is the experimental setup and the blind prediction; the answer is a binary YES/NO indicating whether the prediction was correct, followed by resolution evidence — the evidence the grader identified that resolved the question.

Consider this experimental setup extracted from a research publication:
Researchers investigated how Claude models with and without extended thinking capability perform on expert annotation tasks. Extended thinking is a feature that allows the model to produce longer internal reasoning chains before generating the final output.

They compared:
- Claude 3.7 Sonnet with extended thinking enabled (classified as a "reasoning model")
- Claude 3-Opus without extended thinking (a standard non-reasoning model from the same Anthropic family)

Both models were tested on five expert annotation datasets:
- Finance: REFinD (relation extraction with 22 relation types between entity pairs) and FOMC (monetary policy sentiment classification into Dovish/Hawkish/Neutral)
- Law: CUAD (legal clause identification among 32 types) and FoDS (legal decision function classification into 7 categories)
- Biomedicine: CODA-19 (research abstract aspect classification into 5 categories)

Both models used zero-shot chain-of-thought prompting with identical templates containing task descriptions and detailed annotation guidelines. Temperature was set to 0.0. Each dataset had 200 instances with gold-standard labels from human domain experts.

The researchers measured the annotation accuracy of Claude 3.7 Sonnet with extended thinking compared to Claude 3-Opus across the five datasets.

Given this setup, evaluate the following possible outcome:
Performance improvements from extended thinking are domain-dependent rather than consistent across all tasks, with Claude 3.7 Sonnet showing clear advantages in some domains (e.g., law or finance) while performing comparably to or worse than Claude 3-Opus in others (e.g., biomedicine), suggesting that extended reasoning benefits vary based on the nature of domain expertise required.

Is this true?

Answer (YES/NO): NO